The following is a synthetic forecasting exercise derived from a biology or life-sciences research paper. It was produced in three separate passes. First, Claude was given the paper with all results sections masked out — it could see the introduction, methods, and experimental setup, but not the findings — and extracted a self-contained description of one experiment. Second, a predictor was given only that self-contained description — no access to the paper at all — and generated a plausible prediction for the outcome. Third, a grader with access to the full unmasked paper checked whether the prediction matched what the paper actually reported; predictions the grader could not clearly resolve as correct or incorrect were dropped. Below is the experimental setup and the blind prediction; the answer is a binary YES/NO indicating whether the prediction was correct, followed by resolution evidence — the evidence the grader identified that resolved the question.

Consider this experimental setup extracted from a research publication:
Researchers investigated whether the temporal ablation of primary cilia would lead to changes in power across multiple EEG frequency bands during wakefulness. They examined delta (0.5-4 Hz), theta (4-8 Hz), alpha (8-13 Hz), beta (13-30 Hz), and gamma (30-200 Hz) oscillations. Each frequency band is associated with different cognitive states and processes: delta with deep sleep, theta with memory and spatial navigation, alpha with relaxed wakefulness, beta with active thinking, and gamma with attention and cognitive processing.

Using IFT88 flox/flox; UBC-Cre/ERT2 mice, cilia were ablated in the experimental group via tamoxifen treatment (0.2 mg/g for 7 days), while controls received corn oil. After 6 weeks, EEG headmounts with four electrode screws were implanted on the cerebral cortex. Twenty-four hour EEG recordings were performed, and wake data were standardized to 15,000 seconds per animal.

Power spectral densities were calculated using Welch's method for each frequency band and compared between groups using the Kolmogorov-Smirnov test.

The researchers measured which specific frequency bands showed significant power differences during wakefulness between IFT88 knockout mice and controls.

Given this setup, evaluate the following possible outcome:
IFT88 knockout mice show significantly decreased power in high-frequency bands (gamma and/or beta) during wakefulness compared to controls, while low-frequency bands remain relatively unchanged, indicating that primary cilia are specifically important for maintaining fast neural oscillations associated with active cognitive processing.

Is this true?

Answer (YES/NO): NO